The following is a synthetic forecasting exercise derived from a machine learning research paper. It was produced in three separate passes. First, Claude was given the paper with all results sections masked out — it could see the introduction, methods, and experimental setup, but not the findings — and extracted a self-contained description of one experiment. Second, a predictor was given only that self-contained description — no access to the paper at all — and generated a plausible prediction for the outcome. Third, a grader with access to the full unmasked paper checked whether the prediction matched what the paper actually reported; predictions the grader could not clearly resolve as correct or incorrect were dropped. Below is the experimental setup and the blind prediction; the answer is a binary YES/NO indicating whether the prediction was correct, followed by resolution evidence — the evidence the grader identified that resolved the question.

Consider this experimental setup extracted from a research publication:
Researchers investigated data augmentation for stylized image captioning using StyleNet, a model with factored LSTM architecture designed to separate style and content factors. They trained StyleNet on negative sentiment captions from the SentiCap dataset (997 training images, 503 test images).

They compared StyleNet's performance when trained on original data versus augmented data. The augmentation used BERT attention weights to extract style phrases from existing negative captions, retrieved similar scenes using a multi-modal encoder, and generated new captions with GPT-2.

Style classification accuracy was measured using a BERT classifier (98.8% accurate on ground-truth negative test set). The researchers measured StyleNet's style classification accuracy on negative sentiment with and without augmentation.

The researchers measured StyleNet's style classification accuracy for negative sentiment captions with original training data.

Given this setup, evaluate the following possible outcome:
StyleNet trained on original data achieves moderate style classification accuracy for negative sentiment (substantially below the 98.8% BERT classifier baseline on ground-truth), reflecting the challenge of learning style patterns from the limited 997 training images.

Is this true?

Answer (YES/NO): NO